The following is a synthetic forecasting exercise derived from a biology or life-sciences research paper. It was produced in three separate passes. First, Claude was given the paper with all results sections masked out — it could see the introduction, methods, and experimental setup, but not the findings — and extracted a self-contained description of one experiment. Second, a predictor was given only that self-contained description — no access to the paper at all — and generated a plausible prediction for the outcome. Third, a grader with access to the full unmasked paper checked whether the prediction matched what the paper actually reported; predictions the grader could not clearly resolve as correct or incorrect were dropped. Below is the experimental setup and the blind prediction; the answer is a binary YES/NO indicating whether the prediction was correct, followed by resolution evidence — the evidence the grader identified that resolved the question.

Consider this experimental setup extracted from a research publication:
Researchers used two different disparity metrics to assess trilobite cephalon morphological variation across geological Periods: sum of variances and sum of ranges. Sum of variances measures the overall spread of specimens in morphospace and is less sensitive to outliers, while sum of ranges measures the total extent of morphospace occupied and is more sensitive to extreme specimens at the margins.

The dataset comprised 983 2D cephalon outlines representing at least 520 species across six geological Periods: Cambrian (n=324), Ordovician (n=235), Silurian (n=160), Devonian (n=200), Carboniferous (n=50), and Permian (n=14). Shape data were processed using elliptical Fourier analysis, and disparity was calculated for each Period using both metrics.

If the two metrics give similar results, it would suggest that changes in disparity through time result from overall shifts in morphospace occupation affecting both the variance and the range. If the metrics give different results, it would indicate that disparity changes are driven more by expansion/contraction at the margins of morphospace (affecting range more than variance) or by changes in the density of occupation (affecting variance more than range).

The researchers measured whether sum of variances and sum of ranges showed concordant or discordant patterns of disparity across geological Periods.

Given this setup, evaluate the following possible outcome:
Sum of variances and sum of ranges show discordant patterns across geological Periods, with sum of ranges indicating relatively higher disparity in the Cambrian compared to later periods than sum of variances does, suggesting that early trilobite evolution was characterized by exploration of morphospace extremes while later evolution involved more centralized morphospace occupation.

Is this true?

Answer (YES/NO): NO